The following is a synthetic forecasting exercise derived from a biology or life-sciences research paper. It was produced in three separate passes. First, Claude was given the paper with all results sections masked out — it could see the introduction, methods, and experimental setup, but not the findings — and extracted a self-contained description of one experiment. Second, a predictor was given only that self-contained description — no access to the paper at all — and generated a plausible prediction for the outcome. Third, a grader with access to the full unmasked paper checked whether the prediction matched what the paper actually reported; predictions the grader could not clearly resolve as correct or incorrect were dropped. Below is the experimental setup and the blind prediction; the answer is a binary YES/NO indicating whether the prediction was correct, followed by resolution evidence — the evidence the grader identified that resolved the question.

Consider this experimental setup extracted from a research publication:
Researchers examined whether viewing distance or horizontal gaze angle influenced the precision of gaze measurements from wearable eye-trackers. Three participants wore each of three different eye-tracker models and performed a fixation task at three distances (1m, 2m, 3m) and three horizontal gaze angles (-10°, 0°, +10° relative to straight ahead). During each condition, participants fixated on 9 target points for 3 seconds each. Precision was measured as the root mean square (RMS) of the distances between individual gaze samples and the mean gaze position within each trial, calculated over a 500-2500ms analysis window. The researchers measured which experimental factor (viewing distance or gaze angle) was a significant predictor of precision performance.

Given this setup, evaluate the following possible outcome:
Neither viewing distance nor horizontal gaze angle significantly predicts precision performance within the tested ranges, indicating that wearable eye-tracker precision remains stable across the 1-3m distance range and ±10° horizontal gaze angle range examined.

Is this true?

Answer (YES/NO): NO